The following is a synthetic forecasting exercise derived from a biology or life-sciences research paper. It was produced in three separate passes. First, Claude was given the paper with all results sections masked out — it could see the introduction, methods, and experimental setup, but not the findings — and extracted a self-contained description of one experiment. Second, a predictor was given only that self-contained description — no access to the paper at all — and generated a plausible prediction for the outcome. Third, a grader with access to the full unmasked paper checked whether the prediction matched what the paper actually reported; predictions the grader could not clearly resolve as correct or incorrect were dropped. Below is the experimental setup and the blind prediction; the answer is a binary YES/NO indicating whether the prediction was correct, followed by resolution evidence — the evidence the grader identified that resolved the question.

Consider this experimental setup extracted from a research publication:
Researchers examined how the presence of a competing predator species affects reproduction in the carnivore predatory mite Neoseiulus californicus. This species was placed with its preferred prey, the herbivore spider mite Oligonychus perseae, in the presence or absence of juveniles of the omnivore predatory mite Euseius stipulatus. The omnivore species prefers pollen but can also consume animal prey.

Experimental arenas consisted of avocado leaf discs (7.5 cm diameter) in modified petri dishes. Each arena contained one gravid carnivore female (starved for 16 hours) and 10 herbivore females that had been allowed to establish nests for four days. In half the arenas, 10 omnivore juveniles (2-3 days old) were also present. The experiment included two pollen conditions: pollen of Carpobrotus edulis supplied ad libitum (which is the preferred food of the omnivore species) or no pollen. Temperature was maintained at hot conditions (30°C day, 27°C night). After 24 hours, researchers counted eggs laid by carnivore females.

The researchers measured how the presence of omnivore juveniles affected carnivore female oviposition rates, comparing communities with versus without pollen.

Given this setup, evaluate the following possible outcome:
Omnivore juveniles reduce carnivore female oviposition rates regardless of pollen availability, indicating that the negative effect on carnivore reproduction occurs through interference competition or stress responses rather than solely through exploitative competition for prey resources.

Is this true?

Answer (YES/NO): NO